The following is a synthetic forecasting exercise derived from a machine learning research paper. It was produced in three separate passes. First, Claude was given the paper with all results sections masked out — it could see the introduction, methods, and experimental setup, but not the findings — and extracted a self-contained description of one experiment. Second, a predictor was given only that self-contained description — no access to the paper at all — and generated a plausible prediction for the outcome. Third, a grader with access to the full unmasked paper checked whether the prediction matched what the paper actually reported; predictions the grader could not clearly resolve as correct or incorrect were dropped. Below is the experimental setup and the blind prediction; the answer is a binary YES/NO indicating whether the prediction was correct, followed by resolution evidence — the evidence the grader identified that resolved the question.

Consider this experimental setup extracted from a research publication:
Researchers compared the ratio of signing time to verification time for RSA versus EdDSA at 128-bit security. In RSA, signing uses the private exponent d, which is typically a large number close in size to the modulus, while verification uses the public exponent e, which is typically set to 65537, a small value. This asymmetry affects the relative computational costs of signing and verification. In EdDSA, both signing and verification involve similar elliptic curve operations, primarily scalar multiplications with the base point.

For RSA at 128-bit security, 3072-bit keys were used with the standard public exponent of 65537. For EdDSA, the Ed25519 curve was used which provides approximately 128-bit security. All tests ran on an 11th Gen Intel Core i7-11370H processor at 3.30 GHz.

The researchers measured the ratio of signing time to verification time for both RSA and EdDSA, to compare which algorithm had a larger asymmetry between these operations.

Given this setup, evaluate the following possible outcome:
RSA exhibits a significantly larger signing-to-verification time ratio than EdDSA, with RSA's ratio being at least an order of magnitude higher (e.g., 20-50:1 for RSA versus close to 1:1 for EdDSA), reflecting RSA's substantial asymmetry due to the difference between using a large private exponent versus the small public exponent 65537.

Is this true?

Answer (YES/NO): NO